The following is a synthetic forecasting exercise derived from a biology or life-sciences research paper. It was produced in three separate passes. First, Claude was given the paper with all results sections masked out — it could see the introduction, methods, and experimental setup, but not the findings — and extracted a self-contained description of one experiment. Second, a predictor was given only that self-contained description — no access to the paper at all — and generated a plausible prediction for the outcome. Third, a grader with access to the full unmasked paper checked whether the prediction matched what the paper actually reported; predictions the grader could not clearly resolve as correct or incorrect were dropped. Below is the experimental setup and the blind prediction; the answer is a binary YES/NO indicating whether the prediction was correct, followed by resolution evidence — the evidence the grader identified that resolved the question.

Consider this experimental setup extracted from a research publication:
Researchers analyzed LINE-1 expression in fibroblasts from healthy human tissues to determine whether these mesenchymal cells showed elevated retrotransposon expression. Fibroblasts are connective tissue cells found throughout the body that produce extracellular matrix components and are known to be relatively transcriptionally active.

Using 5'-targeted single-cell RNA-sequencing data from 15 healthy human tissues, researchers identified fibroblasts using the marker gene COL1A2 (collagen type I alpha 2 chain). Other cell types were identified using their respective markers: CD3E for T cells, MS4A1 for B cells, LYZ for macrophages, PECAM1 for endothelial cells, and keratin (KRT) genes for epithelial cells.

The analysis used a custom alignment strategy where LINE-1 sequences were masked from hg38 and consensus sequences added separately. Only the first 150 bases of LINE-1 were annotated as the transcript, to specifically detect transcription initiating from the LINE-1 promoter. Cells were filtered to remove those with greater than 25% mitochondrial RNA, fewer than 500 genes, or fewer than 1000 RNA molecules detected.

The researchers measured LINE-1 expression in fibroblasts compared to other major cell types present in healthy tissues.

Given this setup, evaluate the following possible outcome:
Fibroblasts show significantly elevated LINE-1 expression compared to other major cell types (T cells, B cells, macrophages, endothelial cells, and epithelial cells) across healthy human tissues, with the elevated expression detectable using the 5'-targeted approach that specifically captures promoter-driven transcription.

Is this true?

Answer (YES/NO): NO